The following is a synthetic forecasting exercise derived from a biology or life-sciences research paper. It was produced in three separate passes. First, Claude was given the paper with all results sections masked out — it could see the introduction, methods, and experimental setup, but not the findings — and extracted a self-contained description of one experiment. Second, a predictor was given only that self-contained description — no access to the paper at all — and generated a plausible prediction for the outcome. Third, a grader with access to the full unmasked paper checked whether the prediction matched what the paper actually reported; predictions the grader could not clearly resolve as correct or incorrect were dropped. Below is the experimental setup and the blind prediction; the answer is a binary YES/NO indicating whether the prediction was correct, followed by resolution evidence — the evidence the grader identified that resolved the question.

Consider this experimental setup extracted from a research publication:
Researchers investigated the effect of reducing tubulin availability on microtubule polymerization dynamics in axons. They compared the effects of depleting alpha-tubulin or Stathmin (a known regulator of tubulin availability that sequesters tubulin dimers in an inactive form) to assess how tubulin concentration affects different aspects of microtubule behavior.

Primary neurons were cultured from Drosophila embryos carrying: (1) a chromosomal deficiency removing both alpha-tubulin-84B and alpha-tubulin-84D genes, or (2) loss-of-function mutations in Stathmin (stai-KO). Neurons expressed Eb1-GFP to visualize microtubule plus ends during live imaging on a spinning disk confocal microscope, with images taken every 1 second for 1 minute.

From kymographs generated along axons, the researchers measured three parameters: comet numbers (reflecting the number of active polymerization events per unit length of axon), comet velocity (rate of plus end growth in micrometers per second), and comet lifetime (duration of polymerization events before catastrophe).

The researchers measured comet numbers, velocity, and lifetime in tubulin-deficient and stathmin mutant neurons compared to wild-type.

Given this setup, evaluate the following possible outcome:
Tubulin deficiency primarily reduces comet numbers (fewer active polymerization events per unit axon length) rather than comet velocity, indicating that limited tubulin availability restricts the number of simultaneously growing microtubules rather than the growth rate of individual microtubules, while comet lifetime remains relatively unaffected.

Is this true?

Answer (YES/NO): YES